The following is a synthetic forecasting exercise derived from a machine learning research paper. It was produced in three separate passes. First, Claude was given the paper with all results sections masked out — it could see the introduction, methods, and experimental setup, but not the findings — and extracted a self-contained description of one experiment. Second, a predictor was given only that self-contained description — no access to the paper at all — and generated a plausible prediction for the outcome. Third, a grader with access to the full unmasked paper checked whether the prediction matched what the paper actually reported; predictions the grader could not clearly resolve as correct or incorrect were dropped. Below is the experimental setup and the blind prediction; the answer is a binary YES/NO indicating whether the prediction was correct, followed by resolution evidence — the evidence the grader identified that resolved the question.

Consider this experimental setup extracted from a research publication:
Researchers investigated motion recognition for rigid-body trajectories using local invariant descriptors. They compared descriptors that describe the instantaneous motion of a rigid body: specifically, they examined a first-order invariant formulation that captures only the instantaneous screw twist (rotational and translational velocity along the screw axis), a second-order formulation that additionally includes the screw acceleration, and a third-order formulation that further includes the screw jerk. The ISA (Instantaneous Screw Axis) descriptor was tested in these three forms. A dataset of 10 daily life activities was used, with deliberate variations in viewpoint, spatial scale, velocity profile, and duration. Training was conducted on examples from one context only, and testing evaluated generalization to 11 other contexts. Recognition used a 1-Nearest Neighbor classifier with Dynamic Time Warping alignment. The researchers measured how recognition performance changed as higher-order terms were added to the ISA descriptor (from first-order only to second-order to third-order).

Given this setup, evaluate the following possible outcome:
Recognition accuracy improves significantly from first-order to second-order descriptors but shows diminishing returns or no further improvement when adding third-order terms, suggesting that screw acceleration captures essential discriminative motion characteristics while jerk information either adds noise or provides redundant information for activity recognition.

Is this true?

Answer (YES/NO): NO